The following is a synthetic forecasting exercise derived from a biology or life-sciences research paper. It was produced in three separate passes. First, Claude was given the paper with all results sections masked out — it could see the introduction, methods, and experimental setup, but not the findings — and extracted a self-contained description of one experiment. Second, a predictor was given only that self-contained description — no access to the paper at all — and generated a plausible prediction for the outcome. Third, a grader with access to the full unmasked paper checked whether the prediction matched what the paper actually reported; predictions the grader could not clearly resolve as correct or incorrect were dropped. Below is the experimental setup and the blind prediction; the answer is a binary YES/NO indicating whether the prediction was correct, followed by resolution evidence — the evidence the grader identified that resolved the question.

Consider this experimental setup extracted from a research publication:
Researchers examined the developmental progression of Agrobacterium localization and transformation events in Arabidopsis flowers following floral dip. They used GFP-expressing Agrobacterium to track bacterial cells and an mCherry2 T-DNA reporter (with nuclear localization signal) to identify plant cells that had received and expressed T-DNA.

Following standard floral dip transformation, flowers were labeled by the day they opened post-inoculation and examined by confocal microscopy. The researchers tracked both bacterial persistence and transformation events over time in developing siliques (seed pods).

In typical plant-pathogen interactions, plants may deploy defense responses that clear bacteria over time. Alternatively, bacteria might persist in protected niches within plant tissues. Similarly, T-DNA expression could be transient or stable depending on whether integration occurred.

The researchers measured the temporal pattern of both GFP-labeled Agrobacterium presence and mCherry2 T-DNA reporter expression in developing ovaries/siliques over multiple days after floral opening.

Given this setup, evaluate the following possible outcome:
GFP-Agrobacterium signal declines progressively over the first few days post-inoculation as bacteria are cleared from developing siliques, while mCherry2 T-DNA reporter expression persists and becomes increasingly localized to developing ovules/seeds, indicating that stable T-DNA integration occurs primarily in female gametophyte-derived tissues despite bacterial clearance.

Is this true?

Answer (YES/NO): NO